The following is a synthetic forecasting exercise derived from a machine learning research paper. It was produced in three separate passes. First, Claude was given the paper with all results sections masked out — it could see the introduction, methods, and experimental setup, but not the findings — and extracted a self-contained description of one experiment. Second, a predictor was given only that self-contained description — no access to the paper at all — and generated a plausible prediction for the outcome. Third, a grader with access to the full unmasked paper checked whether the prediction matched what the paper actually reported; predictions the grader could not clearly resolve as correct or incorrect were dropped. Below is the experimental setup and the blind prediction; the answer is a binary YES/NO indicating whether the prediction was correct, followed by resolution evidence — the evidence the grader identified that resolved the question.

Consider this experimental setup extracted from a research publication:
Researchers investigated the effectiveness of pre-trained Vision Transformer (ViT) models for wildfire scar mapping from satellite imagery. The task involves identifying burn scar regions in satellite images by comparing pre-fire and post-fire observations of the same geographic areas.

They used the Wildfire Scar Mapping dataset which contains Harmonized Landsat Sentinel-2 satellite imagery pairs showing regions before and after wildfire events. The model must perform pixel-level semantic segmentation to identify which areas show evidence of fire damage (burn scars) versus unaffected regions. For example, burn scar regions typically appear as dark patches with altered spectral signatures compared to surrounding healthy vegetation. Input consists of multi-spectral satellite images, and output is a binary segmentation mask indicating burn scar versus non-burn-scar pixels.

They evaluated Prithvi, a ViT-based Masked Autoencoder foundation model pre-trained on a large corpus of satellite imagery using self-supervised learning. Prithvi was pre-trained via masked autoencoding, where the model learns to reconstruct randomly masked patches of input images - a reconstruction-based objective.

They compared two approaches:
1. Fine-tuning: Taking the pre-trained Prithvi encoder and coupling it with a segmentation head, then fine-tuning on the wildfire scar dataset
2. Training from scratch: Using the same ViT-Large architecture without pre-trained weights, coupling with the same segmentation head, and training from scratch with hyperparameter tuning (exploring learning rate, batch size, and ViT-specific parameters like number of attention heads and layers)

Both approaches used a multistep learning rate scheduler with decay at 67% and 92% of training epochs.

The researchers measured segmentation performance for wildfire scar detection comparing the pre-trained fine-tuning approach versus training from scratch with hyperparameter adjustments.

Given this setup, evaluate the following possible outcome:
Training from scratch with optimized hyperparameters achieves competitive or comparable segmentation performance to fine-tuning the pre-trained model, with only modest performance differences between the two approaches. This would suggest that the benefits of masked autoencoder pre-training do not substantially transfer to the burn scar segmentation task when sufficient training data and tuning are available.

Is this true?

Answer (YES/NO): YES